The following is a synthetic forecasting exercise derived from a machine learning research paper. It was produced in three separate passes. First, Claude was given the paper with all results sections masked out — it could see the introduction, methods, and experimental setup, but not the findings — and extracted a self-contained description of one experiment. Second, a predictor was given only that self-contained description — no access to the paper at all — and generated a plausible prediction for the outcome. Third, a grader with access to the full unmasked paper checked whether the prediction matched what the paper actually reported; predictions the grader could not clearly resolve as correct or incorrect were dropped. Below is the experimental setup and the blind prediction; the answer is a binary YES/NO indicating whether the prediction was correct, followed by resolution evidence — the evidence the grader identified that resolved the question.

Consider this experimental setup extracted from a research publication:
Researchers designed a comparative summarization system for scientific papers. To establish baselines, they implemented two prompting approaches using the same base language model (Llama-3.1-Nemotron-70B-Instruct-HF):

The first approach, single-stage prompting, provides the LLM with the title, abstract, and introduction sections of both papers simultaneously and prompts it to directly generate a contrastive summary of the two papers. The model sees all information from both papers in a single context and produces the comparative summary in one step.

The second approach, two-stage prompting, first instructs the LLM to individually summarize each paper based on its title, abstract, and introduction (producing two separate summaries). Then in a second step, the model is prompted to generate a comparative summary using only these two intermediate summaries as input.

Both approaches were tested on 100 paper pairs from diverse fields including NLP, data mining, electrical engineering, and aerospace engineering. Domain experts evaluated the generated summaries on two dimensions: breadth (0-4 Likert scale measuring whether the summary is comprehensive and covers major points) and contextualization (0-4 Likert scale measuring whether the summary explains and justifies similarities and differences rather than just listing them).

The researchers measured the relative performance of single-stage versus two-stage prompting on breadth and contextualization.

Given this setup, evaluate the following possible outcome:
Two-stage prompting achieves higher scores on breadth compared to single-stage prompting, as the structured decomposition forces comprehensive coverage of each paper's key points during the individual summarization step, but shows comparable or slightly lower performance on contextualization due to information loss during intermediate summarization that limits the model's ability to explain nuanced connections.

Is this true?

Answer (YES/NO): NO